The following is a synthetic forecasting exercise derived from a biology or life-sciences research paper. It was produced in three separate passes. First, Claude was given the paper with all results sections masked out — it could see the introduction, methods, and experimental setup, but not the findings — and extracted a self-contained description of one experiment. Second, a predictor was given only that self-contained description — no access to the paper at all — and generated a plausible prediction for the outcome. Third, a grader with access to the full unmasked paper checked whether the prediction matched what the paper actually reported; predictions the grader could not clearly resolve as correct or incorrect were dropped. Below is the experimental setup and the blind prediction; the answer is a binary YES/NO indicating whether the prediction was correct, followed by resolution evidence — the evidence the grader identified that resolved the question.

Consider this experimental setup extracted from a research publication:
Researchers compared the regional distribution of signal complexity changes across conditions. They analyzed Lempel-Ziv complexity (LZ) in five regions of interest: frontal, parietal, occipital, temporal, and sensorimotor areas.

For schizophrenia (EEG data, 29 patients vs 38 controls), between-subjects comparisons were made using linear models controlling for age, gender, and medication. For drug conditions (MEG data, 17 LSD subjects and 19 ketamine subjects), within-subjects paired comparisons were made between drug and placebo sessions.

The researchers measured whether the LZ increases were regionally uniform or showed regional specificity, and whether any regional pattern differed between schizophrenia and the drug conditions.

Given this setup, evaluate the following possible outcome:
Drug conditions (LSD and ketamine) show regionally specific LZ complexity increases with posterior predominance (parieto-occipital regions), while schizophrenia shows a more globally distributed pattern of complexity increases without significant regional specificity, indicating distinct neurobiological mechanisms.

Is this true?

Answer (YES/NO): NO